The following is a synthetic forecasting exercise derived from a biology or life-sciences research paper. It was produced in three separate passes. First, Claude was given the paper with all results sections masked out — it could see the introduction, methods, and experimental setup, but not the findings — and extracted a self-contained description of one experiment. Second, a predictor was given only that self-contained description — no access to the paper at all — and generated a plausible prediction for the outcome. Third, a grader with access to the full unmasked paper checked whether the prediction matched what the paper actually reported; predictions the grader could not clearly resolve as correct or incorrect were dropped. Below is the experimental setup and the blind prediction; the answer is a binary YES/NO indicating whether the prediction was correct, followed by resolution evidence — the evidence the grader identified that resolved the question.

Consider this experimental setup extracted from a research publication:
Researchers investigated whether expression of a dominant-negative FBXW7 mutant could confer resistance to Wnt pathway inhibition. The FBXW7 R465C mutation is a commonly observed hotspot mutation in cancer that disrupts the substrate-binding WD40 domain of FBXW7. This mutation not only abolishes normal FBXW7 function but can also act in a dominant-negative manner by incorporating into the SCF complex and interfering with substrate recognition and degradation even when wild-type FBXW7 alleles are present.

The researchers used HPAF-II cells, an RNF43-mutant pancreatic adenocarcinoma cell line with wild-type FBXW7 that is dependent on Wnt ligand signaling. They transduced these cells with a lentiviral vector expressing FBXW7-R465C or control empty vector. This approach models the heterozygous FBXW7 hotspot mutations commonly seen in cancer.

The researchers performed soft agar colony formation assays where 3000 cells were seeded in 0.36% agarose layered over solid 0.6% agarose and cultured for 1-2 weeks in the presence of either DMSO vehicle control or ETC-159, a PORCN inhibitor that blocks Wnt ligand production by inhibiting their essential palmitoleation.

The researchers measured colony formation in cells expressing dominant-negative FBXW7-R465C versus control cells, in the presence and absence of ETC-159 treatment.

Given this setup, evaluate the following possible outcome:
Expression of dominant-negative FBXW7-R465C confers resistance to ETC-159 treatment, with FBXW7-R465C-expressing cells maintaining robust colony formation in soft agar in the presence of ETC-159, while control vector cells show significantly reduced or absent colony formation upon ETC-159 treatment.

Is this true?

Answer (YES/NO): YES